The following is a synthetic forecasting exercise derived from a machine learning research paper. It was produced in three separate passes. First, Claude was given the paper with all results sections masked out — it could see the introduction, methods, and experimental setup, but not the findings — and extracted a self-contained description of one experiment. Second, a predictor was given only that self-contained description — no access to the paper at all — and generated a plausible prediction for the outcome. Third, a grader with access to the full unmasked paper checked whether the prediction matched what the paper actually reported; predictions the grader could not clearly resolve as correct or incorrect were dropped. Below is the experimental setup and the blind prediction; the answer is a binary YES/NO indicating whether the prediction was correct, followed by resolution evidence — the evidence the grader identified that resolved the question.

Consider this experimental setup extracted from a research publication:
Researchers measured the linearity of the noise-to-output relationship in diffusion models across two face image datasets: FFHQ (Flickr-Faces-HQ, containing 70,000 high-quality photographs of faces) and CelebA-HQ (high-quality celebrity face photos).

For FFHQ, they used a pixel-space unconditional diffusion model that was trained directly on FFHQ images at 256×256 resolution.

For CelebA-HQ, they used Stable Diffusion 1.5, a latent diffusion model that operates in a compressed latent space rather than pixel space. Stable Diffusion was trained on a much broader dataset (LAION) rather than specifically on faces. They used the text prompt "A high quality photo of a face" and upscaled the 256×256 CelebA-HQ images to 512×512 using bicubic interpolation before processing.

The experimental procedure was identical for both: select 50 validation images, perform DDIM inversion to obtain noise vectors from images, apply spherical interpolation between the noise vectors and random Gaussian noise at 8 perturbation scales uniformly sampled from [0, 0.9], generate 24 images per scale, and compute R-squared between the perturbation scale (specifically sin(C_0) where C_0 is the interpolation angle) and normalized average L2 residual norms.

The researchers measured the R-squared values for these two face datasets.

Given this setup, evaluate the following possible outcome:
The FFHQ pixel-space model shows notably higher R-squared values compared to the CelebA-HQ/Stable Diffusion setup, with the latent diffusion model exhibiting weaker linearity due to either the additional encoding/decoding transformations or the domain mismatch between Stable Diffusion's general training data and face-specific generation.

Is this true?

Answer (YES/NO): YES